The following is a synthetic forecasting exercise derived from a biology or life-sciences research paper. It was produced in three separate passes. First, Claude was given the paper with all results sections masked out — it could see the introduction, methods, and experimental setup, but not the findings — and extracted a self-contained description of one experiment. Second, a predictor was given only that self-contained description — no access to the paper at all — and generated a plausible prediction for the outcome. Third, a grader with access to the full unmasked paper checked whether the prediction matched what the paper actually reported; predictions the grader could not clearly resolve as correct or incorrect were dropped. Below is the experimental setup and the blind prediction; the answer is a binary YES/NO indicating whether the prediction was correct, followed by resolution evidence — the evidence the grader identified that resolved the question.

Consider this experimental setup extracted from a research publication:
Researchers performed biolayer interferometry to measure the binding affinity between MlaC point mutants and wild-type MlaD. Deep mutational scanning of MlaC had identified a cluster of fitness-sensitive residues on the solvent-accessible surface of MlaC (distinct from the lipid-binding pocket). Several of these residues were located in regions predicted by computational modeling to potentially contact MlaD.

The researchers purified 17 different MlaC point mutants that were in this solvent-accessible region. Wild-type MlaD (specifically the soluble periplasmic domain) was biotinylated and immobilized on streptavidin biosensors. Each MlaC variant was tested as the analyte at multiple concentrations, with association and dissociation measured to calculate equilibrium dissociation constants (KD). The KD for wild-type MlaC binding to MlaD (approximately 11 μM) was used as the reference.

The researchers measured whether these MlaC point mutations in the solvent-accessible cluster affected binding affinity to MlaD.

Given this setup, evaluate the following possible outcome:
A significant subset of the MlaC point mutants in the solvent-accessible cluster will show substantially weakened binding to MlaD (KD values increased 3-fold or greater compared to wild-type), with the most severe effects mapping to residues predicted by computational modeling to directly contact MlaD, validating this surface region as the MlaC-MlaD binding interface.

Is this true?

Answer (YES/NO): YES